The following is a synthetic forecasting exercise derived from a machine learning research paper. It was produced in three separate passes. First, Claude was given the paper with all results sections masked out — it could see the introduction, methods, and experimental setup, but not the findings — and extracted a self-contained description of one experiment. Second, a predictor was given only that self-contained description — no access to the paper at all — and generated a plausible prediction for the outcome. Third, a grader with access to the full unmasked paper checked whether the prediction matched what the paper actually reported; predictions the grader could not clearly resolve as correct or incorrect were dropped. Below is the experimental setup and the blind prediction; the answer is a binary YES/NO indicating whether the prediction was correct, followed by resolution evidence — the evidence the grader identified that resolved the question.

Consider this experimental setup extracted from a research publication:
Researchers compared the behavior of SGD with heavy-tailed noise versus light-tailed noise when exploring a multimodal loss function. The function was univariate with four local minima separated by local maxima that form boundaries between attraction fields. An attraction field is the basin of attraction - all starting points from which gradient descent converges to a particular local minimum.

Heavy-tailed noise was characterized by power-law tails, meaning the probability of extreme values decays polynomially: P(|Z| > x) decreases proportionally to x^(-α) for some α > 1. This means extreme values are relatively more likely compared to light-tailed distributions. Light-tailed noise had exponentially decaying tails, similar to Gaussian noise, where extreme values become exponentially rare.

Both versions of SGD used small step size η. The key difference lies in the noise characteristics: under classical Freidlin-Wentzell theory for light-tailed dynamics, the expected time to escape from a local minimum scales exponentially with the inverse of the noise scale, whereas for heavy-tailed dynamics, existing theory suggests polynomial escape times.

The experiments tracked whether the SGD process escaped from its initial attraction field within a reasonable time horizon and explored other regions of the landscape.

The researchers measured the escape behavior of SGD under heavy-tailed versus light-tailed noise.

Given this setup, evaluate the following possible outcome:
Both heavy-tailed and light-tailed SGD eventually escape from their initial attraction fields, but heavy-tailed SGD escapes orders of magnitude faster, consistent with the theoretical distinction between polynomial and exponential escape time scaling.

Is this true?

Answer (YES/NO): NO